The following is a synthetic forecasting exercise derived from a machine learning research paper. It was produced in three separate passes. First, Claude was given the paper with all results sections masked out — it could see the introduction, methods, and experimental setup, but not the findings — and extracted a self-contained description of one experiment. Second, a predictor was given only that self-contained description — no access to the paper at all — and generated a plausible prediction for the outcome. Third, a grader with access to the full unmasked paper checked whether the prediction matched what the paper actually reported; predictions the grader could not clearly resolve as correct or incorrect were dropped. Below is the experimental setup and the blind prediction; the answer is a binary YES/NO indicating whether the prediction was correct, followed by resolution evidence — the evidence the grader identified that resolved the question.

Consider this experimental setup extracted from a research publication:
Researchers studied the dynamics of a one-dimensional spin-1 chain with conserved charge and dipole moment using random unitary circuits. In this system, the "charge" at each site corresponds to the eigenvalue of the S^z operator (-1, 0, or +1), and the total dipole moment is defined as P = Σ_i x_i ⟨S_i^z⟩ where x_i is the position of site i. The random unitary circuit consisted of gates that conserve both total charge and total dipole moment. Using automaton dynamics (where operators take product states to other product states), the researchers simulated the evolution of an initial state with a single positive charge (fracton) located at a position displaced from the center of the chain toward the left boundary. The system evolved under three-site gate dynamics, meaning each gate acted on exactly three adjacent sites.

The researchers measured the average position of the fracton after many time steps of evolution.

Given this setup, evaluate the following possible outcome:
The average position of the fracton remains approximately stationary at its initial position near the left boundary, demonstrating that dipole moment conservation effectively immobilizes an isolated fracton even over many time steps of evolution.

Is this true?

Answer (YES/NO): NO